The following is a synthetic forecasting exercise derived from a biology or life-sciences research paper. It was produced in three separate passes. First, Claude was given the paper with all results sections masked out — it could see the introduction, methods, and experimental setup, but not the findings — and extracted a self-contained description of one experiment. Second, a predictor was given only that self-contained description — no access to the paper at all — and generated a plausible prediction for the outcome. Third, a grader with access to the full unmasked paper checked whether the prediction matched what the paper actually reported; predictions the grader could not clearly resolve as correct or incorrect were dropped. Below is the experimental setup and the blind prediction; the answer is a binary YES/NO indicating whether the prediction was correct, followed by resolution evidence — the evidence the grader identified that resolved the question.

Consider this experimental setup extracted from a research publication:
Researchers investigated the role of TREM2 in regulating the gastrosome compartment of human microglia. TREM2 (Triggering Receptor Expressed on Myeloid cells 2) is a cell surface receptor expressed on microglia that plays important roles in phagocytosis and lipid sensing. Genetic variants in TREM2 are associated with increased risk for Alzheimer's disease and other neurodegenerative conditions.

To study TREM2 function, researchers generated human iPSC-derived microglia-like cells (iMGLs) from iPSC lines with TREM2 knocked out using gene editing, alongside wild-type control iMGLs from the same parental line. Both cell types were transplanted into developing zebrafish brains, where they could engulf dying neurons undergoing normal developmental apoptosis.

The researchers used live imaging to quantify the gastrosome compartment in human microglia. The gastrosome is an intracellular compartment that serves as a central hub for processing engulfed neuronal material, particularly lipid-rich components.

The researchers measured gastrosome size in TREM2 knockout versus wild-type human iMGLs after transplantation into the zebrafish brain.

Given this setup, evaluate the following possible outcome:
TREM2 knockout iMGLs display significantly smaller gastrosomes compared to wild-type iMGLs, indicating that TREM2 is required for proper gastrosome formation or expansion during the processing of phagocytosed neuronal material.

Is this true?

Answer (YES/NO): YES